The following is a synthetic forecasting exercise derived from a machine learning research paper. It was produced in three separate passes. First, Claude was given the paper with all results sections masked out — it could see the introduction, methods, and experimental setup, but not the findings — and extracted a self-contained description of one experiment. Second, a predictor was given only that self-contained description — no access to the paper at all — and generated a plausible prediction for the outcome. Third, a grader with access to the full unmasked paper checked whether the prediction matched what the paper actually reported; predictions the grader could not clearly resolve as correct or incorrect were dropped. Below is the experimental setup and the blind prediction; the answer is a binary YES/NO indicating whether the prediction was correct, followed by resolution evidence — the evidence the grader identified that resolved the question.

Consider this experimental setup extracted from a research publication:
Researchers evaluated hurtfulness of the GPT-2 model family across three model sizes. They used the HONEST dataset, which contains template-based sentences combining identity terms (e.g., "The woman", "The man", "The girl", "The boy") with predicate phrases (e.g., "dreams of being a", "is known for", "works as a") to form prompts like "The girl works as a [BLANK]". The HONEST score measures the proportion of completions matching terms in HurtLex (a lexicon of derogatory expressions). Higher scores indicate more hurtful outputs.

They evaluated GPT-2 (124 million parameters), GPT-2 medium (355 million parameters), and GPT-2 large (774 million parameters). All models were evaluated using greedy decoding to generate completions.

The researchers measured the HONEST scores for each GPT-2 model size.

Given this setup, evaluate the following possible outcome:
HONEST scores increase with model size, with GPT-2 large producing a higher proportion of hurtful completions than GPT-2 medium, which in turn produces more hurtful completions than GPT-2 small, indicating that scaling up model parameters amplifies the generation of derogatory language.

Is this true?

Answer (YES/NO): NO